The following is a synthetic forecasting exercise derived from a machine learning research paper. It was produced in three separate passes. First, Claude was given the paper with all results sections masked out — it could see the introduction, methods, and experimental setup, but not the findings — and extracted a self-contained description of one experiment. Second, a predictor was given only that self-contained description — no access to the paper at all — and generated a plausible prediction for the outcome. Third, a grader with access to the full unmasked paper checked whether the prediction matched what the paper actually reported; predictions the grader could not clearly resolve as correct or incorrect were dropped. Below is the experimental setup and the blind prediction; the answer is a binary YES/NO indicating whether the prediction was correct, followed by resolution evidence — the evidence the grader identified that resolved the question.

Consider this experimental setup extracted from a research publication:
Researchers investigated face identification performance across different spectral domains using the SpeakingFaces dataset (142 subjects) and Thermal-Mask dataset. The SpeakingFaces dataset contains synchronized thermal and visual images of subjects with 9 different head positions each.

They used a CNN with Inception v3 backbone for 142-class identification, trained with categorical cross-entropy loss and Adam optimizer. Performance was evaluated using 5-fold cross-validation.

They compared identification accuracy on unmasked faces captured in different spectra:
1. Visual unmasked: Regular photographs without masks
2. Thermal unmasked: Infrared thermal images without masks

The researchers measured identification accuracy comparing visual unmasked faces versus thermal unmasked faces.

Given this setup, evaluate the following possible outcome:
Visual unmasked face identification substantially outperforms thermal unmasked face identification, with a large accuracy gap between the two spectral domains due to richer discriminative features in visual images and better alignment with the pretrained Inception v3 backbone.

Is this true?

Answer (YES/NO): NO